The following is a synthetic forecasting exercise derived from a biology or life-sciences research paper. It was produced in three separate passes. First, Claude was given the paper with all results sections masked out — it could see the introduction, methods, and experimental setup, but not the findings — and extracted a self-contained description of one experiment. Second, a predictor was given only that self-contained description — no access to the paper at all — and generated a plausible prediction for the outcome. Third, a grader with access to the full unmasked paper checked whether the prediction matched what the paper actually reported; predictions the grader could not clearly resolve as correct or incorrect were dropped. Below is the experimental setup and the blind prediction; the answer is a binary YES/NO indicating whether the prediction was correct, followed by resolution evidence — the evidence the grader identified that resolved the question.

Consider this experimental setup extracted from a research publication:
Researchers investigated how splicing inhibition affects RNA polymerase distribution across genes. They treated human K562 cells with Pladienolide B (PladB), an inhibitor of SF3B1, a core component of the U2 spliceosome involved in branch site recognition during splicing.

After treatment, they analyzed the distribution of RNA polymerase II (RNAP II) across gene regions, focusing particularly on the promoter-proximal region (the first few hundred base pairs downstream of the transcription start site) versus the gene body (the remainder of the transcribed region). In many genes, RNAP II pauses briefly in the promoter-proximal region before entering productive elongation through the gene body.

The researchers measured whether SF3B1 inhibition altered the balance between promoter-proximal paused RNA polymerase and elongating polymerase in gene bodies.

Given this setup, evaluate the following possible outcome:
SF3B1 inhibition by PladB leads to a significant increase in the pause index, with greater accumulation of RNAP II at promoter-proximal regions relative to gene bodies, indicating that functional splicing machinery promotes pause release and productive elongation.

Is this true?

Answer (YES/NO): YES